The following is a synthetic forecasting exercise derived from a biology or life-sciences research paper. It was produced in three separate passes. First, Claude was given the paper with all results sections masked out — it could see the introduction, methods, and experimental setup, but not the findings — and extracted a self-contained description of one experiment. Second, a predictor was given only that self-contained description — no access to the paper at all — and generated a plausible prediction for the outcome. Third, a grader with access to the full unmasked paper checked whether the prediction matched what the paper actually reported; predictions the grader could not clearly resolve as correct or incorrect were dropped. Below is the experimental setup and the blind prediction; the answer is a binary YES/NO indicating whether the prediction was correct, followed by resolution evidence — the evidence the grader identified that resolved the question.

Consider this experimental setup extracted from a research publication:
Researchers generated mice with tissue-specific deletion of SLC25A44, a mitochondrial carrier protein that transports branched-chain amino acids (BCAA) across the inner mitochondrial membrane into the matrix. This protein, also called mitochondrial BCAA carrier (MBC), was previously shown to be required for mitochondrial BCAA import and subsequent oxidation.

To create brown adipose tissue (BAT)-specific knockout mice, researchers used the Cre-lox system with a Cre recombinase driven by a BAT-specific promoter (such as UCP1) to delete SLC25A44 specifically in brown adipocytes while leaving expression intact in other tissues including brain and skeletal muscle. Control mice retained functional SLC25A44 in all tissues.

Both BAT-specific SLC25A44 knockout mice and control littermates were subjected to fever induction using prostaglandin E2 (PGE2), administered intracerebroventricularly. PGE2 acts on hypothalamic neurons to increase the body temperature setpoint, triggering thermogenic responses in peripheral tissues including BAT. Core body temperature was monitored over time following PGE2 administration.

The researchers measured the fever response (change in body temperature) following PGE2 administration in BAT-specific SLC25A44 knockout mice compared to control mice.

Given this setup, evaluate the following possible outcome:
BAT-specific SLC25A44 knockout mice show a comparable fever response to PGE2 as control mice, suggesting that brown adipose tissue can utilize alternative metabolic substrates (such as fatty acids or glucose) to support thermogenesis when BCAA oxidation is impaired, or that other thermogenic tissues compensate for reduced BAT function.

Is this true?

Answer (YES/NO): NO